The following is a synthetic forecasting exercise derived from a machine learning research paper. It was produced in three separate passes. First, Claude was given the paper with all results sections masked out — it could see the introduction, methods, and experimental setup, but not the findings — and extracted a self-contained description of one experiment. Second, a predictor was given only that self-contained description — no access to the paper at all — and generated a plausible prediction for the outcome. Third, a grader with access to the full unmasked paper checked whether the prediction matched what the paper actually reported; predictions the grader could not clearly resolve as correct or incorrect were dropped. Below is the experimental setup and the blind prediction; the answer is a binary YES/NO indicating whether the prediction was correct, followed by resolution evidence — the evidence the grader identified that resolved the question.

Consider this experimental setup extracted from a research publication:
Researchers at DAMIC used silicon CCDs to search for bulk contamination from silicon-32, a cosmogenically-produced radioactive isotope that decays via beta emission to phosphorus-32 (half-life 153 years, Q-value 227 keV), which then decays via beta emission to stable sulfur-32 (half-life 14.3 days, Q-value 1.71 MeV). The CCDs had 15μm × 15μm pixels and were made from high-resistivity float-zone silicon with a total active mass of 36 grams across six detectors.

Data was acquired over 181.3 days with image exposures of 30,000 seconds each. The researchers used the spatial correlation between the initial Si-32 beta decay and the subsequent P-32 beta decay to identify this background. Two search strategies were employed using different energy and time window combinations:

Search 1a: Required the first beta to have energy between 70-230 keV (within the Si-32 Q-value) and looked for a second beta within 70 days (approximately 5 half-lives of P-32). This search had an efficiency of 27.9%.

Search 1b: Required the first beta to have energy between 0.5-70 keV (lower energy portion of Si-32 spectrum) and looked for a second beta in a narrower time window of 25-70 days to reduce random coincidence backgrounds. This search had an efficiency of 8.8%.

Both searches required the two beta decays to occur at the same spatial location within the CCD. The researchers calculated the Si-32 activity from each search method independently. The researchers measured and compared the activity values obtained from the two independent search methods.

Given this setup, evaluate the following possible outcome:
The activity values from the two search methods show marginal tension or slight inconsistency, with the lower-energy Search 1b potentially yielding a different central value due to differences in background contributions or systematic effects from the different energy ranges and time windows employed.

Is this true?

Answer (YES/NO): YES